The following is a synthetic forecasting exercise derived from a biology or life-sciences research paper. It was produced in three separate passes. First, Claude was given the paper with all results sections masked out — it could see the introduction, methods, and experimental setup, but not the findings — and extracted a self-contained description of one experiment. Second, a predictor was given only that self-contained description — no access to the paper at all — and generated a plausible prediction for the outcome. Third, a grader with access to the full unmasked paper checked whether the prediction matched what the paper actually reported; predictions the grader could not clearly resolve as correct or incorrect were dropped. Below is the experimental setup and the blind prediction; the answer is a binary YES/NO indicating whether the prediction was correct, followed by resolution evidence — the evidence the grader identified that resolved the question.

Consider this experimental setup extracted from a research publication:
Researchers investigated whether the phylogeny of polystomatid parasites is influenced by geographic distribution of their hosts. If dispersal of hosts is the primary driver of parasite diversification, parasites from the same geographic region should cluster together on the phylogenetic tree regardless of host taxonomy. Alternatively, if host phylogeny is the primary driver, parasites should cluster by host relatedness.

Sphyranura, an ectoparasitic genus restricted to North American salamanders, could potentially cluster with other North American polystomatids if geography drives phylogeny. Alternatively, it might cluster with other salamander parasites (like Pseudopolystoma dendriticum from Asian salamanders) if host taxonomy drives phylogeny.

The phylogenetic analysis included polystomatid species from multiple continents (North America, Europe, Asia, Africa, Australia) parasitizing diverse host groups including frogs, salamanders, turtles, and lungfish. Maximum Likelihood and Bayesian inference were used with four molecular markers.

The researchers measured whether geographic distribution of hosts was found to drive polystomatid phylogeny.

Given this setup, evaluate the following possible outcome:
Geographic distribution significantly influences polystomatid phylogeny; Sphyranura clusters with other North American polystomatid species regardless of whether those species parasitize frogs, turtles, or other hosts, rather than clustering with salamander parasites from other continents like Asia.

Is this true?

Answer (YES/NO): NO